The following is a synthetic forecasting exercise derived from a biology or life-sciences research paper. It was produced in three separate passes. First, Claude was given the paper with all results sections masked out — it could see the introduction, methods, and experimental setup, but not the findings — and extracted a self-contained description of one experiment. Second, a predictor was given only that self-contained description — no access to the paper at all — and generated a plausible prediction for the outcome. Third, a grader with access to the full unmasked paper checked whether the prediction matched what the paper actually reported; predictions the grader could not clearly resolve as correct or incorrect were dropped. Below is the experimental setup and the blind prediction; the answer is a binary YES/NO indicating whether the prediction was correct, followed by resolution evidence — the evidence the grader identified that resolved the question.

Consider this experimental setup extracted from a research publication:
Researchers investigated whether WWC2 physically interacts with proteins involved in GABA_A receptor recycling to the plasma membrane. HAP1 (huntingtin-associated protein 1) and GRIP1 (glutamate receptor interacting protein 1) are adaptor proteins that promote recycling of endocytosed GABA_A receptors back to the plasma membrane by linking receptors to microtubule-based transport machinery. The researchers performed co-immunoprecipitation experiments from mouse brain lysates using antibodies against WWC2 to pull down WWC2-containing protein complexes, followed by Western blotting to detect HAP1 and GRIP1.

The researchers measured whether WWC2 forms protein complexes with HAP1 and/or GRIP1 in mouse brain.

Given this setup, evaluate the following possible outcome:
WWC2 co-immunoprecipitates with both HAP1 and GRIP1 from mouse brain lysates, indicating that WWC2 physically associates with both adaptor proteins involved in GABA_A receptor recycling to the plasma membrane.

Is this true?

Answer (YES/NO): YES